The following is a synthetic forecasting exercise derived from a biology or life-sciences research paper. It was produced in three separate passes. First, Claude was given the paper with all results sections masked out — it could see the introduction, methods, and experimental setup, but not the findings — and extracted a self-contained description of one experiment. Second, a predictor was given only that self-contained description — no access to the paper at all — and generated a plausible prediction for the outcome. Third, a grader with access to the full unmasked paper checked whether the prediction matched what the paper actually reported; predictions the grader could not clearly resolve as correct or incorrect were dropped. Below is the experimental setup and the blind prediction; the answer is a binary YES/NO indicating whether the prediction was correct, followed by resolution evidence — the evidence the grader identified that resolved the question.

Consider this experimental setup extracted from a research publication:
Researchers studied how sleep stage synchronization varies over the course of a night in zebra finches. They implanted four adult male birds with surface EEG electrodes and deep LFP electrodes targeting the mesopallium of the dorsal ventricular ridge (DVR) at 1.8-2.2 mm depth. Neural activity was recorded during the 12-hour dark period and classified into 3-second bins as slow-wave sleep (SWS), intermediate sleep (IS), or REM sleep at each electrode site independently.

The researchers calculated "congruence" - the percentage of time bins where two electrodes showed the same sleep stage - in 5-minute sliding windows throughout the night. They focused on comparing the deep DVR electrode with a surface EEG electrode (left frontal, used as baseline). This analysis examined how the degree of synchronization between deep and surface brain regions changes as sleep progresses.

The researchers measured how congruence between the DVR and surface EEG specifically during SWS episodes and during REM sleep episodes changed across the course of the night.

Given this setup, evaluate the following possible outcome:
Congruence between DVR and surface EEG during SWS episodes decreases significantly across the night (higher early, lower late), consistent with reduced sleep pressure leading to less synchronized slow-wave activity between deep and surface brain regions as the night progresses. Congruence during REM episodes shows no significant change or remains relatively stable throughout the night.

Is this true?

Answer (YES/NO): NO